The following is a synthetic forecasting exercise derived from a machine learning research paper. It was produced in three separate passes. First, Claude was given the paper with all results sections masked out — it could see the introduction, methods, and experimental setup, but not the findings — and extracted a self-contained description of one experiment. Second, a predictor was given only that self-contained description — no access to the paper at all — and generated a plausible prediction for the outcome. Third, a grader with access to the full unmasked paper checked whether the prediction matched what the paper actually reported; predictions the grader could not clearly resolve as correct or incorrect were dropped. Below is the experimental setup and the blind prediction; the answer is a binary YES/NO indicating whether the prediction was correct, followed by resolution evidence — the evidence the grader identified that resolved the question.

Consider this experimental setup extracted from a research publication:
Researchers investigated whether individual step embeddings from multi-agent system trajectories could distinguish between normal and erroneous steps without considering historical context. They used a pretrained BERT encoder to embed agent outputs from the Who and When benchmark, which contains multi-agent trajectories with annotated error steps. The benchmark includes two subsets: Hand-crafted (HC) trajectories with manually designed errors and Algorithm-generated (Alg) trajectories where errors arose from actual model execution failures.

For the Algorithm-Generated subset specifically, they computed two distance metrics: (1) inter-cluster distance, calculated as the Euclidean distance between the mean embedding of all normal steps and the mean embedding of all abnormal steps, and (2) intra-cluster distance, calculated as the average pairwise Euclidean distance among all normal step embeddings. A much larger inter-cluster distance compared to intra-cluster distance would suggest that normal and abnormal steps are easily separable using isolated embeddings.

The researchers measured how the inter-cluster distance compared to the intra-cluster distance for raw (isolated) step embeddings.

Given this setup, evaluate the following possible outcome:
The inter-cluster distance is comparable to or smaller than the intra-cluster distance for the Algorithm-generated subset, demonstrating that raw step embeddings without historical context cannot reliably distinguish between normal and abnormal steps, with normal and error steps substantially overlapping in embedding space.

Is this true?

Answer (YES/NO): YES